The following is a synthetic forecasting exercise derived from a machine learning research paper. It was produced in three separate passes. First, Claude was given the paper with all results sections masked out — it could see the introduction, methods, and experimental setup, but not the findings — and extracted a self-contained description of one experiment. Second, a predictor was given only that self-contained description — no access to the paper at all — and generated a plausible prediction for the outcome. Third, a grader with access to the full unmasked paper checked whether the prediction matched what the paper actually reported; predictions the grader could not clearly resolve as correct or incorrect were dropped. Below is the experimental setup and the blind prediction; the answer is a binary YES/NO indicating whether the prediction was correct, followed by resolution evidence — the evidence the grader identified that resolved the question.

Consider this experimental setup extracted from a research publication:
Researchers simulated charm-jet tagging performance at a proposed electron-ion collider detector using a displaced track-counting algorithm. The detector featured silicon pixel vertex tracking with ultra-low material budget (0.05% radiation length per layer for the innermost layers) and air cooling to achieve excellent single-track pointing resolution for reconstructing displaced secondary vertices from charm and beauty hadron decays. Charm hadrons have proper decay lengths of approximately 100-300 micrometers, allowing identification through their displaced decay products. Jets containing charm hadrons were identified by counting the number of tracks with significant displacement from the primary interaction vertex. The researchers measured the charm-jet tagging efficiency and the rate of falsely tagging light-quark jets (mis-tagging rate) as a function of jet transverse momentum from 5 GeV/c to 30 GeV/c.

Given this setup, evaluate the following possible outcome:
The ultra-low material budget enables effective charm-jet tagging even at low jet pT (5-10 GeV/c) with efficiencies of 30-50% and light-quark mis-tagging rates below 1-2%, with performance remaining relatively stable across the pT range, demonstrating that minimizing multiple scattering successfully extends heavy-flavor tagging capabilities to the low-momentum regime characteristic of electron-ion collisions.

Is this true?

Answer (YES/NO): NO